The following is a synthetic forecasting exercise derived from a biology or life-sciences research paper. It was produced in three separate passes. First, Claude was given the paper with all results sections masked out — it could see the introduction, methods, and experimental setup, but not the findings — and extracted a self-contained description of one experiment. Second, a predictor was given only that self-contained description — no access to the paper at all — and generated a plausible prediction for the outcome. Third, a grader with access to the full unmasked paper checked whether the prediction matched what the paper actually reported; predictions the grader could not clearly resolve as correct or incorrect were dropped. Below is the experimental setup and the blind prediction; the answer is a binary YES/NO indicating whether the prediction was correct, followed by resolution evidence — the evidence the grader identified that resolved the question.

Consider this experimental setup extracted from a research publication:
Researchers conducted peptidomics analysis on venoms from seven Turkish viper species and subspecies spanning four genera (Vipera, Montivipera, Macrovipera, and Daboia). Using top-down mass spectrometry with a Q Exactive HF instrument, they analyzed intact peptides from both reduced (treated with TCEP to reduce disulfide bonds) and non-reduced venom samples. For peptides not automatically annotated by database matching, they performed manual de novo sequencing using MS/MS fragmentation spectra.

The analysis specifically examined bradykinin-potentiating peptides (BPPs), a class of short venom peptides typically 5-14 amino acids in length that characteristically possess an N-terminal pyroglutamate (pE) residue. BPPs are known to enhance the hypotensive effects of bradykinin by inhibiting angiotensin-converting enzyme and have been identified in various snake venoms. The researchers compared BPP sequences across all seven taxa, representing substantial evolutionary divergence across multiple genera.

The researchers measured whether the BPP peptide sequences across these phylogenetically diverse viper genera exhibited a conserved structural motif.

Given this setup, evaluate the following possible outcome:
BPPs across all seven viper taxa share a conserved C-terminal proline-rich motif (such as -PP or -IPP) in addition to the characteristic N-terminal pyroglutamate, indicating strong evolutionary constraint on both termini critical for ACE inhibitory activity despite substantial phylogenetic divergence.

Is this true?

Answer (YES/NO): YES